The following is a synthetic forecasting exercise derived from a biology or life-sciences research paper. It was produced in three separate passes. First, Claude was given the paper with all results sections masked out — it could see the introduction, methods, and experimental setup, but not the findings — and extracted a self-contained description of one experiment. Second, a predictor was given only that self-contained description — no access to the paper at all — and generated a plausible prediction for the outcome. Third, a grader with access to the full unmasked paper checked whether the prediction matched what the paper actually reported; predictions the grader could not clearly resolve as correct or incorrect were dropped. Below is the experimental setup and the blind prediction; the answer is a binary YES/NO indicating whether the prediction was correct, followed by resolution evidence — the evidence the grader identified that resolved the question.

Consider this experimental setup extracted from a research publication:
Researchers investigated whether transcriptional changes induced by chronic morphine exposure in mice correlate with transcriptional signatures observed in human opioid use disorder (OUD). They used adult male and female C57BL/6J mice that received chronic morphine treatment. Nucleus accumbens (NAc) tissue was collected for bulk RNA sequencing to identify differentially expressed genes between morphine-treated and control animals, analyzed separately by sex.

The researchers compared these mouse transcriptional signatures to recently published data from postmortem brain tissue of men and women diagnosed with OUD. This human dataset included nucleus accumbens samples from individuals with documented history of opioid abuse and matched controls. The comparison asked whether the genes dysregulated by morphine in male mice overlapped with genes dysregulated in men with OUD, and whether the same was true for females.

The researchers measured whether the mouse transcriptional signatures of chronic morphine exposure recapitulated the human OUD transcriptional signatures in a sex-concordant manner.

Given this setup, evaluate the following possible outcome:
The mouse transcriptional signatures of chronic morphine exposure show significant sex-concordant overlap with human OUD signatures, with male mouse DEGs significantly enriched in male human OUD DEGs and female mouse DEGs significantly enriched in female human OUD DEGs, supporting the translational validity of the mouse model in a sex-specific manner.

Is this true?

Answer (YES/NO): YES